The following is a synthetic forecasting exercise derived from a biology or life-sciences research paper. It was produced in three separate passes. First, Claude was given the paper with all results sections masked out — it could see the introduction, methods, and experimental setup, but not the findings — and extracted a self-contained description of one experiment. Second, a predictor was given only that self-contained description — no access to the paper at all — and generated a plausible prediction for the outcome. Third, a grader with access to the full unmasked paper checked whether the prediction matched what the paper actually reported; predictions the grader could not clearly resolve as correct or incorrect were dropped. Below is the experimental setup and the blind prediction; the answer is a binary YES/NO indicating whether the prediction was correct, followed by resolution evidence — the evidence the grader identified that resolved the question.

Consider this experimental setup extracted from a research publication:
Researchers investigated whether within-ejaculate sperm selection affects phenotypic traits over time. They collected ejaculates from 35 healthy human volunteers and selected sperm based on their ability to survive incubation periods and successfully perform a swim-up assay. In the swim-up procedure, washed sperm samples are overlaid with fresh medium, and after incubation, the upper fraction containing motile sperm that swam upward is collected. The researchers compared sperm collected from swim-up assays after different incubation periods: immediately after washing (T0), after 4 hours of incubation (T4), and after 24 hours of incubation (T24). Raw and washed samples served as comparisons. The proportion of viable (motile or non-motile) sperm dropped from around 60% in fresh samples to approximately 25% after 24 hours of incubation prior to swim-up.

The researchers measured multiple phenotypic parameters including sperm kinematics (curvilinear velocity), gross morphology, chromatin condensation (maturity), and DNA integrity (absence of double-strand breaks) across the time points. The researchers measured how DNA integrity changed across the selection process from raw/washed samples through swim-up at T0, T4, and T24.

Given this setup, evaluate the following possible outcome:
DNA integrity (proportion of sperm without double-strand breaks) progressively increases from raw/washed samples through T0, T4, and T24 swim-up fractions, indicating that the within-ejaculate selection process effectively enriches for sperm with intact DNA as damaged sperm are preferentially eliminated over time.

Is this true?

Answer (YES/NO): NO